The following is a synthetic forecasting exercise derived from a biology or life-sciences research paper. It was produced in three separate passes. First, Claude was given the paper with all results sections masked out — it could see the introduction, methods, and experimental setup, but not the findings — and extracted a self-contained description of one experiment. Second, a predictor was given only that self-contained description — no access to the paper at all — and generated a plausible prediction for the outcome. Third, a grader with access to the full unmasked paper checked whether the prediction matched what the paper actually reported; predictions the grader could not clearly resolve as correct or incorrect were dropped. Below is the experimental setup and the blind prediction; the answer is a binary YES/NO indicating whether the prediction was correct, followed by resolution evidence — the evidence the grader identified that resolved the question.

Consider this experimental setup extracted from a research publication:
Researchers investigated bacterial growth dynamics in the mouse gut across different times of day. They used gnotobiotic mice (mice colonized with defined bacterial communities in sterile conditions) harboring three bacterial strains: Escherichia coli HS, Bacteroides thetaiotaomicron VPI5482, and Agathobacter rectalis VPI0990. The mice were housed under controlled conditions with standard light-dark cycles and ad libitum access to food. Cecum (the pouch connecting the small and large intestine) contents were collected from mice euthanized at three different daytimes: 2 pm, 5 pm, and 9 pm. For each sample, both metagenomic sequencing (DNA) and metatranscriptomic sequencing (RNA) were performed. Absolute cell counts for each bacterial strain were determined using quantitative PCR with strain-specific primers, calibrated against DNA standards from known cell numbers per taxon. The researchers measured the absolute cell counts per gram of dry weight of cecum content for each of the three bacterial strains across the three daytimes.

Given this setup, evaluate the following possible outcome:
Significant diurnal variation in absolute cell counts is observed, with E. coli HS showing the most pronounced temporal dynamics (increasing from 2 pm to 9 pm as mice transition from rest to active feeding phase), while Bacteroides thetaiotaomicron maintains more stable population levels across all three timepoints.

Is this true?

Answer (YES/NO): NO